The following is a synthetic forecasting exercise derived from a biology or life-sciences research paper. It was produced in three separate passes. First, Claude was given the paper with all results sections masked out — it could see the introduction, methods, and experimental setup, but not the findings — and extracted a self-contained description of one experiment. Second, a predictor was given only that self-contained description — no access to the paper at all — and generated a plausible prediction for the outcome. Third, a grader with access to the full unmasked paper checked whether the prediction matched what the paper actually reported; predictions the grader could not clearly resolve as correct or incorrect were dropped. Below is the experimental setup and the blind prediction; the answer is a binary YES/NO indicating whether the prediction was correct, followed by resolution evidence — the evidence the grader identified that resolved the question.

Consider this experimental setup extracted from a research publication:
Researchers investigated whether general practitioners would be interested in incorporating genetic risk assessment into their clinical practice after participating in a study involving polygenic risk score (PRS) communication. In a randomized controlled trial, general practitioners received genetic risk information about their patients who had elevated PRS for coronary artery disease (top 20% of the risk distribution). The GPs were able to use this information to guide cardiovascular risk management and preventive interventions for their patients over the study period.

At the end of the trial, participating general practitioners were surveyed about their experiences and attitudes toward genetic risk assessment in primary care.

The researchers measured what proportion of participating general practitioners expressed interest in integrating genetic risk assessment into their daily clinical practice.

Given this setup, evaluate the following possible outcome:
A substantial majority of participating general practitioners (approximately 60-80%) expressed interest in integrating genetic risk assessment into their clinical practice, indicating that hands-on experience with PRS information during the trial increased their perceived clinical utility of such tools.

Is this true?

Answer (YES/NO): NO